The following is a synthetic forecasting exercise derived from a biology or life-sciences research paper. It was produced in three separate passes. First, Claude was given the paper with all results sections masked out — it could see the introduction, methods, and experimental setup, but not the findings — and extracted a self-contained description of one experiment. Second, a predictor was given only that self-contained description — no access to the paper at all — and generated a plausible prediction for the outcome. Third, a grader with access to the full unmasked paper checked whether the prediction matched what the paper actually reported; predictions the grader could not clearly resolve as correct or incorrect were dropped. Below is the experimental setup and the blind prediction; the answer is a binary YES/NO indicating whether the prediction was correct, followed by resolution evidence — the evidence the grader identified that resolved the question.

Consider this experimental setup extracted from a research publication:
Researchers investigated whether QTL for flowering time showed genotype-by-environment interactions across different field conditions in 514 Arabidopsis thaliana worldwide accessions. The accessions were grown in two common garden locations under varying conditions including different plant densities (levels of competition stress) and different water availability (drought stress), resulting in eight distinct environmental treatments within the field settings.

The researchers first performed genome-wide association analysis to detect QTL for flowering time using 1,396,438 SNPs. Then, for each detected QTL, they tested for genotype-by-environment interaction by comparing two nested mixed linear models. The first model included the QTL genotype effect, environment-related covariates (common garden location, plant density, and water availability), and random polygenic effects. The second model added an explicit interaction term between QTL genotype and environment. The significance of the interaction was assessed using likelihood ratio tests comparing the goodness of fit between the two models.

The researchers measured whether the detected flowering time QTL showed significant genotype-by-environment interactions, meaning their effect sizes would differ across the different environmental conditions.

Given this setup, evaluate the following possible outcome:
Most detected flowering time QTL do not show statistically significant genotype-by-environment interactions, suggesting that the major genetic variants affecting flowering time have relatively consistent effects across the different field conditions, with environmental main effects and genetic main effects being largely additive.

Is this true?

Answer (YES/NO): NO